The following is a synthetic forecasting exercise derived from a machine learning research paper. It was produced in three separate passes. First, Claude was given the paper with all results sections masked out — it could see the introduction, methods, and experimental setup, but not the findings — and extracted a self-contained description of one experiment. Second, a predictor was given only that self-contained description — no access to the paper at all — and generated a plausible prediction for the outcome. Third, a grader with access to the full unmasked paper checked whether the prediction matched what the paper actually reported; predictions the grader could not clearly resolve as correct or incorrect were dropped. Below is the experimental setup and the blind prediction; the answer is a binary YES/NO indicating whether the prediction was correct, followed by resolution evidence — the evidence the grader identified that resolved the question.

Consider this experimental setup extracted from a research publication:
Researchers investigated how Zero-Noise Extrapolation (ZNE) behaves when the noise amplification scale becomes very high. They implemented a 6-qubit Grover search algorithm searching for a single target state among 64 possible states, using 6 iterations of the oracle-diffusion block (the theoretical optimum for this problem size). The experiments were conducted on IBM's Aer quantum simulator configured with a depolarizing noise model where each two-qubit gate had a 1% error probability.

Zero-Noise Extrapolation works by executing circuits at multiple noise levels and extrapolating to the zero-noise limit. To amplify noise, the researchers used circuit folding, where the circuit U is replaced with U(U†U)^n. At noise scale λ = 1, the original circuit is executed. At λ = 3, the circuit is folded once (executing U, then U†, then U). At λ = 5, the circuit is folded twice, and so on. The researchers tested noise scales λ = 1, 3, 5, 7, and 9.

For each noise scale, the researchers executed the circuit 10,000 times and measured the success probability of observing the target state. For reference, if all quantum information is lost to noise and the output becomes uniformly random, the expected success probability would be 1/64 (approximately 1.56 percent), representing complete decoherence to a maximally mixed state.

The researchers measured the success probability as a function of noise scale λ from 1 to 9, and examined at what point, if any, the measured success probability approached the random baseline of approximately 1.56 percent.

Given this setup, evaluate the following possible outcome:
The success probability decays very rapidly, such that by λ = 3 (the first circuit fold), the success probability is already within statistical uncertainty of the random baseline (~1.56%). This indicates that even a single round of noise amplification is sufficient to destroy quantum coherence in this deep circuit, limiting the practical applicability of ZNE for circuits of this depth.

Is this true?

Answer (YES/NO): NO